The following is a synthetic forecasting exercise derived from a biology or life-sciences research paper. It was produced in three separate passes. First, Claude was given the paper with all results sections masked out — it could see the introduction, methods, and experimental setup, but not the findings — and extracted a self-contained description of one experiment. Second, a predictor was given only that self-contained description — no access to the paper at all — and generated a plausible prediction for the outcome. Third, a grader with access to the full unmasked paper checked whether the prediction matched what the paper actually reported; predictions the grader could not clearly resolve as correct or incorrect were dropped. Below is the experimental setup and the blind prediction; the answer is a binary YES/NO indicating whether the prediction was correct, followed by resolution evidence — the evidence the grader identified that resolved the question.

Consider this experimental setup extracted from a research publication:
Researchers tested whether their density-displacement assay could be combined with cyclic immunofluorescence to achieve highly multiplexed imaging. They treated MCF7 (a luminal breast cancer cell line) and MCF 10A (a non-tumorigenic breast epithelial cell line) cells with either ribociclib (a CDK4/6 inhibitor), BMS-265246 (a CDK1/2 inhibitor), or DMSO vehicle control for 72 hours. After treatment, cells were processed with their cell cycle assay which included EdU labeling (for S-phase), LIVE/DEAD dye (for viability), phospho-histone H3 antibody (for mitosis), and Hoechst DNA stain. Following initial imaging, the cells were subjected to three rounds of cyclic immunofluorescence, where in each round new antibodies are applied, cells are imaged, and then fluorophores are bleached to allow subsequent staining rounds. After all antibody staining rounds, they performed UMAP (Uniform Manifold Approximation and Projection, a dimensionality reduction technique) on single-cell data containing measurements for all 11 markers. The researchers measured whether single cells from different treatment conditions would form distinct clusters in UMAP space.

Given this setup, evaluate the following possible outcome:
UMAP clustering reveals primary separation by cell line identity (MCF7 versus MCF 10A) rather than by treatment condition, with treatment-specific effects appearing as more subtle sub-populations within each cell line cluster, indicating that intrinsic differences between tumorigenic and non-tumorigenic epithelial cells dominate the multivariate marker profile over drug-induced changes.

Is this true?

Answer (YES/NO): NO